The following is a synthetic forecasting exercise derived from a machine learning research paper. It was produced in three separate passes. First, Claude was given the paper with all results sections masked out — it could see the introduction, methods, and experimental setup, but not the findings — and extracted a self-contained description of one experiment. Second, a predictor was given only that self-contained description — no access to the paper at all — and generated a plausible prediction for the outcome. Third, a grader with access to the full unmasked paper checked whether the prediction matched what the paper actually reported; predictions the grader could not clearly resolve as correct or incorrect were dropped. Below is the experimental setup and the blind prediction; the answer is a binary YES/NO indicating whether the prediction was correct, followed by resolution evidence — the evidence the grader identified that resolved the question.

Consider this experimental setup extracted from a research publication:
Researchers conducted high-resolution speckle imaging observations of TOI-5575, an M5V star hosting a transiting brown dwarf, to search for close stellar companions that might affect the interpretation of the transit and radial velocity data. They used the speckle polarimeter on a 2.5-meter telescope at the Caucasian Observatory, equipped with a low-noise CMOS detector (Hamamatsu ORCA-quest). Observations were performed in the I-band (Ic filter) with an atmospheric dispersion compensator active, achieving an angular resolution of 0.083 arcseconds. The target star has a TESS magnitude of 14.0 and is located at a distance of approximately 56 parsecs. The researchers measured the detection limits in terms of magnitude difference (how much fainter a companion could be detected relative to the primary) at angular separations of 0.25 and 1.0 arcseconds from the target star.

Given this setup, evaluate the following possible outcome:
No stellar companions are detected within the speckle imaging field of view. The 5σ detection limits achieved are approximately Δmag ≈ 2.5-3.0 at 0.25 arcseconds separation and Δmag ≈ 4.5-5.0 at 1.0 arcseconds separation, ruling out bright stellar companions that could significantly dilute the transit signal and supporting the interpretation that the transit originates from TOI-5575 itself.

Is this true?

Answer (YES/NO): NO